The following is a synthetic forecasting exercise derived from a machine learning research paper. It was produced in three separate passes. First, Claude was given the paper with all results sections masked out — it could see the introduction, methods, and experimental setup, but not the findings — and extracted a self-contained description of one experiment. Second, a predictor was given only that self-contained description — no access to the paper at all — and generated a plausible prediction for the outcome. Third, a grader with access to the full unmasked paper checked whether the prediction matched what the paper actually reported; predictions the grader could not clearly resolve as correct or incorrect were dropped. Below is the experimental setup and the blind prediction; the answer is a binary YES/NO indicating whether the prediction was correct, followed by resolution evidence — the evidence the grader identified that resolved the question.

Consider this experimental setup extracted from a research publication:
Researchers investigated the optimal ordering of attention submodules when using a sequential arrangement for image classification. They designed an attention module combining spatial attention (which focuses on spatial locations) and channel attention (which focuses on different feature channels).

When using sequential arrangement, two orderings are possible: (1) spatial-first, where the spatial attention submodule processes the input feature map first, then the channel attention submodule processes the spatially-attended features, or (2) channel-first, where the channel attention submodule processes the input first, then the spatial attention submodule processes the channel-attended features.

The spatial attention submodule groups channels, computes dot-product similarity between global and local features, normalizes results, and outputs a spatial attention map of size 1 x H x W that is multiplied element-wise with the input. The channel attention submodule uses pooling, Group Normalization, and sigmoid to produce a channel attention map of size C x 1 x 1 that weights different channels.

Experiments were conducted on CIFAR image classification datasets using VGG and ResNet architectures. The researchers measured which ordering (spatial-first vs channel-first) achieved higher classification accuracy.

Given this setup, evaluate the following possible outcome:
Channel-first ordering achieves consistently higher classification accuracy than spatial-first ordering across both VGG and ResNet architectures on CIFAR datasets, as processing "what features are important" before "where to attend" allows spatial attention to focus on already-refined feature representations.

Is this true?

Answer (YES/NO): NO